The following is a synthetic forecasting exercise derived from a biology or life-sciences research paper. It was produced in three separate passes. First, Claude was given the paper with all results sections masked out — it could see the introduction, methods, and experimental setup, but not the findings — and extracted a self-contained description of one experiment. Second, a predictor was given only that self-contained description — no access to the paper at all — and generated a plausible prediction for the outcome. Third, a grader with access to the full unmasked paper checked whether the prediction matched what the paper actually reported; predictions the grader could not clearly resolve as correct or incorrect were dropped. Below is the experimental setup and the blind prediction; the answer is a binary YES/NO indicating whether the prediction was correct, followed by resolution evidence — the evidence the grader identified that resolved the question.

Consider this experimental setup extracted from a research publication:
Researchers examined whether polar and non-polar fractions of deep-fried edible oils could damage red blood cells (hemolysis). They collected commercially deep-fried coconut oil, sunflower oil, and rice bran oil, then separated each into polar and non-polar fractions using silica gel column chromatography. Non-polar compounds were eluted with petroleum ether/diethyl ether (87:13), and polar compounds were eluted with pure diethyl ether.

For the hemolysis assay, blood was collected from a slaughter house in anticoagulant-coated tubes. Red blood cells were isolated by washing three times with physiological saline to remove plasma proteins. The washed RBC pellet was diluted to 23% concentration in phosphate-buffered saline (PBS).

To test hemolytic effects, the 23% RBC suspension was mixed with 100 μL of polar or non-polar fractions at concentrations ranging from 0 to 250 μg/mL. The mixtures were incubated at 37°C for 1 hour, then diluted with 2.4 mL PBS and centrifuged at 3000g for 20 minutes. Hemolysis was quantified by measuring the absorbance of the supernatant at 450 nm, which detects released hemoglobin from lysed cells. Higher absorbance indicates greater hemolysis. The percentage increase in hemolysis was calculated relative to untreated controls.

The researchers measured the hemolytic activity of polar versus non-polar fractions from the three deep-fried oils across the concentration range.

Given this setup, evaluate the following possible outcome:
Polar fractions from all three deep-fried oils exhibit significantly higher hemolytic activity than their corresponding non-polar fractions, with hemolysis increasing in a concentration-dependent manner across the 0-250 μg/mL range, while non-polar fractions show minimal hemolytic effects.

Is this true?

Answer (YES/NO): NO